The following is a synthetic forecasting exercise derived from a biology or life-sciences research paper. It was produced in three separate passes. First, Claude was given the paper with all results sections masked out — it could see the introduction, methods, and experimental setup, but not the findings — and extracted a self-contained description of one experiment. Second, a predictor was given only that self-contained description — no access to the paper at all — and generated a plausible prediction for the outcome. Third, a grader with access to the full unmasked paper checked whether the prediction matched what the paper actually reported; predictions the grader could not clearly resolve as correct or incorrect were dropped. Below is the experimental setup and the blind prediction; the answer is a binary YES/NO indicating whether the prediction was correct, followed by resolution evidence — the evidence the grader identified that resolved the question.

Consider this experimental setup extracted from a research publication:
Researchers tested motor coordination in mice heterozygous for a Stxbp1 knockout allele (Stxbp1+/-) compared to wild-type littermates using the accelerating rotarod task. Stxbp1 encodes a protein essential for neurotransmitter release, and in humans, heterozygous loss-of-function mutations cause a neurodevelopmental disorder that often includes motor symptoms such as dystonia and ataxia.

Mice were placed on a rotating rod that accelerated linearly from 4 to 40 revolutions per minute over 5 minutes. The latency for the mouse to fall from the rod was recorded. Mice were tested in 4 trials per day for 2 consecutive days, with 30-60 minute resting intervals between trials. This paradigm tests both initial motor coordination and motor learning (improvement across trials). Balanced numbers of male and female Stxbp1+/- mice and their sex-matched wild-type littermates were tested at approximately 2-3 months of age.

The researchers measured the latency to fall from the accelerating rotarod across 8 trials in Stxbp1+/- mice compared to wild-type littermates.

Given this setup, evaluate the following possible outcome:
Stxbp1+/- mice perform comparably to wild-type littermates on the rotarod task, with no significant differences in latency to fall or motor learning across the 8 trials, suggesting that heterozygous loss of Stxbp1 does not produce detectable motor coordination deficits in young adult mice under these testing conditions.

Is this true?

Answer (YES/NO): YES